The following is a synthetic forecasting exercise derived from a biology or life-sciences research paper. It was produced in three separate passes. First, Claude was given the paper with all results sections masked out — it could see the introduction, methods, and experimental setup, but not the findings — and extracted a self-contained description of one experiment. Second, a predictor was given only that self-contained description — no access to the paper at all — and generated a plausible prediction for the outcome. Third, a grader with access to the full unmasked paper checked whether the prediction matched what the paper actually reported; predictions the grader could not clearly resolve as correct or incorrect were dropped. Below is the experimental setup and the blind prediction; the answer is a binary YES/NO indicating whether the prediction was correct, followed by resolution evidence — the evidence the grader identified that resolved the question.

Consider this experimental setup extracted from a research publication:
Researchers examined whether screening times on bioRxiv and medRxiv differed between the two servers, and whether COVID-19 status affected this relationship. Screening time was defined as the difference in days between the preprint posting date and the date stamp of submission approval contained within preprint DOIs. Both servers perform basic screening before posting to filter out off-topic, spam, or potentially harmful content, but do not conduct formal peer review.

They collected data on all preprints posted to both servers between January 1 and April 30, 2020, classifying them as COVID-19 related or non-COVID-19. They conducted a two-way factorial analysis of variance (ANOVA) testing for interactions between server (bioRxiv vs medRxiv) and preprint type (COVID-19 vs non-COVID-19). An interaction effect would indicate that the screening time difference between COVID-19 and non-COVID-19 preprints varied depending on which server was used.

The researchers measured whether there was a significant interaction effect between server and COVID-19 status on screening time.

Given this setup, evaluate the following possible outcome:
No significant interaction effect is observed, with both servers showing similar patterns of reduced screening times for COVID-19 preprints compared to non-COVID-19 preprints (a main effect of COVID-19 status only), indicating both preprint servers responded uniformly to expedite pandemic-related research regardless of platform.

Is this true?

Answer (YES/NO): NO